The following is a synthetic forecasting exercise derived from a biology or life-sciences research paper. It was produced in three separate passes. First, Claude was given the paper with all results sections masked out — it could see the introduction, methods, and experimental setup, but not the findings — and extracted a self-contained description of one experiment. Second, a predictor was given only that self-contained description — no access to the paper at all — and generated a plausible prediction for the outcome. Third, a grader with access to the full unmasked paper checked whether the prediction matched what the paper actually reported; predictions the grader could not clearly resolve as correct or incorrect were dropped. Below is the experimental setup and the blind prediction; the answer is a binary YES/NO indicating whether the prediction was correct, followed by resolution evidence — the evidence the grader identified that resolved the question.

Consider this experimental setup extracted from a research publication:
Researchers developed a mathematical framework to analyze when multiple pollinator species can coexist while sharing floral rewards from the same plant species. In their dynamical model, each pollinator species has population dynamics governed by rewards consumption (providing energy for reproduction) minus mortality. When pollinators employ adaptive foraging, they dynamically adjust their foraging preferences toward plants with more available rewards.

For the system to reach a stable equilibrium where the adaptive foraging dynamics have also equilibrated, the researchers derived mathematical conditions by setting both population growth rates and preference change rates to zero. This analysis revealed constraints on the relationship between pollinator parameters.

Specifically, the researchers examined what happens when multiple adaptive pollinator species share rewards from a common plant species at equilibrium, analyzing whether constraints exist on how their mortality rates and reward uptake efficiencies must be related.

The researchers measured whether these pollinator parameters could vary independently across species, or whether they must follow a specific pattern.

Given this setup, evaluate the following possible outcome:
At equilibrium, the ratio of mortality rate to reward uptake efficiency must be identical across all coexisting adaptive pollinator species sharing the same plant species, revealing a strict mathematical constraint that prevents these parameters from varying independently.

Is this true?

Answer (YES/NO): YES